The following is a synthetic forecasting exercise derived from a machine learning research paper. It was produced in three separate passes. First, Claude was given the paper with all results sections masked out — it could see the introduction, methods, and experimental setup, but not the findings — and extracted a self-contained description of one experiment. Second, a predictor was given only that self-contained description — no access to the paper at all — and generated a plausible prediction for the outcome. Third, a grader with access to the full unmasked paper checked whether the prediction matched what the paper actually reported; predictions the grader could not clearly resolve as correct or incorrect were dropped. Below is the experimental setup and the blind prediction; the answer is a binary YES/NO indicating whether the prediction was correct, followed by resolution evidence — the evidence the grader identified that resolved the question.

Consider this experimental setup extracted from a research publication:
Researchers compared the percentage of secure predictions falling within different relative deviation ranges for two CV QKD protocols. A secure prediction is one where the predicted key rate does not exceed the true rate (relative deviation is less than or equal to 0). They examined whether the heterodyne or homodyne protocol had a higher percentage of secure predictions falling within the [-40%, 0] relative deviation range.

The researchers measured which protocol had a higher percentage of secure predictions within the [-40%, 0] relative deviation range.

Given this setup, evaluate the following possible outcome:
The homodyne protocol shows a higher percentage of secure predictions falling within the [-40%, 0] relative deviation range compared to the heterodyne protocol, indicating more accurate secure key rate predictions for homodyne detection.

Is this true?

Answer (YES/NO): YES